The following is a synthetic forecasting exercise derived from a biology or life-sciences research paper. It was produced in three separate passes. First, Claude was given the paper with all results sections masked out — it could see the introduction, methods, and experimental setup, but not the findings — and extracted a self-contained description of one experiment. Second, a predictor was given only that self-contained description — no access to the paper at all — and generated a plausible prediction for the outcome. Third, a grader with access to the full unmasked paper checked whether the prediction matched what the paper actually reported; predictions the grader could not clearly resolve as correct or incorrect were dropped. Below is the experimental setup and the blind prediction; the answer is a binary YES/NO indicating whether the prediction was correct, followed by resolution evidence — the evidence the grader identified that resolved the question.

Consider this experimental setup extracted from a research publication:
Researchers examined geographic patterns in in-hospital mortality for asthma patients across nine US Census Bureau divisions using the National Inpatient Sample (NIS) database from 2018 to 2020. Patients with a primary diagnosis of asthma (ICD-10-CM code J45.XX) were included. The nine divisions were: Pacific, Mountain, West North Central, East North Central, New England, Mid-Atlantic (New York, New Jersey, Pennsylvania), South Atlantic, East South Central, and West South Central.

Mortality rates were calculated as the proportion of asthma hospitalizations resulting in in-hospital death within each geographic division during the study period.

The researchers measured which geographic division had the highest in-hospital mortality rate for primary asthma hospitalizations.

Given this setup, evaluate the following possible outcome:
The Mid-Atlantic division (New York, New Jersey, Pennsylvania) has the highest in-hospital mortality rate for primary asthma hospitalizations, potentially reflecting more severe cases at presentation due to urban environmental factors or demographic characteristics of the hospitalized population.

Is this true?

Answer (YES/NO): YES